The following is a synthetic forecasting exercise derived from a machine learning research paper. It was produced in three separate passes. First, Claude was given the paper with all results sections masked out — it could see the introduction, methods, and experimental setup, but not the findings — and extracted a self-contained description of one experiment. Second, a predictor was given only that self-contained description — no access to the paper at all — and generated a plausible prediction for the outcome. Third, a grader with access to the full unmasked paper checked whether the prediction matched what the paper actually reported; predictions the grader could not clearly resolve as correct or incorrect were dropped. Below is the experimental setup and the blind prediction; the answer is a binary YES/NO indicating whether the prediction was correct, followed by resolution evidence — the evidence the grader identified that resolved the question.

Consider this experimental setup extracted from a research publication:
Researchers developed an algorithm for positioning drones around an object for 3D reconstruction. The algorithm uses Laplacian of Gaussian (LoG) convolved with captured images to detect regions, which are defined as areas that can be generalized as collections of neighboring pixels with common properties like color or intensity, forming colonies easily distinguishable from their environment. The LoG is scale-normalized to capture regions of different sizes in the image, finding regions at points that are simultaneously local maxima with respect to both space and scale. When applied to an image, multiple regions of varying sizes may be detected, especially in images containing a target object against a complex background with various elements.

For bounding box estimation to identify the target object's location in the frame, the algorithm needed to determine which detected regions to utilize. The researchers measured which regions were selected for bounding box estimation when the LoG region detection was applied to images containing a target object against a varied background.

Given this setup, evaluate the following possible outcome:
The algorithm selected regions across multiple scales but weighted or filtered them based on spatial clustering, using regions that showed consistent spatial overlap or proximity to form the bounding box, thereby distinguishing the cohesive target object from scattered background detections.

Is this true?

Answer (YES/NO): NO